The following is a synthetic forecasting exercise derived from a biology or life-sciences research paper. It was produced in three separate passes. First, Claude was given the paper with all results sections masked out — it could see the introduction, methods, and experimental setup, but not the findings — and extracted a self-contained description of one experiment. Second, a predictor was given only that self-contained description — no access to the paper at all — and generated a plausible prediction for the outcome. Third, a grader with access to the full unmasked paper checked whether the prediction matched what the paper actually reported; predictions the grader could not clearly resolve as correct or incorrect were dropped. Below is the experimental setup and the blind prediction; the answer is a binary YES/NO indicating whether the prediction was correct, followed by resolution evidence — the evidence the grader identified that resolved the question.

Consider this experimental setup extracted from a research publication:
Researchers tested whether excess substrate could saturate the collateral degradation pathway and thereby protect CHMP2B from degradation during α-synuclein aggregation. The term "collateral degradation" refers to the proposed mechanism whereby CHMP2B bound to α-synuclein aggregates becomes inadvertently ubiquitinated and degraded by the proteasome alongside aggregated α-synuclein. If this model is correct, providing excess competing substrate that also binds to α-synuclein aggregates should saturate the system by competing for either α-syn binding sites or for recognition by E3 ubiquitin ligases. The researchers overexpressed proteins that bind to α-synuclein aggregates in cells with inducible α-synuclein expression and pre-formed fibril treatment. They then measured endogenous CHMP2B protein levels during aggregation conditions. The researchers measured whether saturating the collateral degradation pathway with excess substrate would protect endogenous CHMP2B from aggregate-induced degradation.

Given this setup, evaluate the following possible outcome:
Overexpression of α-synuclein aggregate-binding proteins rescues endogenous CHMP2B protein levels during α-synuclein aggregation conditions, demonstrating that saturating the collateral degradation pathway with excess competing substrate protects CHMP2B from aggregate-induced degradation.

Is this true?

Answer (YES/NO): YES